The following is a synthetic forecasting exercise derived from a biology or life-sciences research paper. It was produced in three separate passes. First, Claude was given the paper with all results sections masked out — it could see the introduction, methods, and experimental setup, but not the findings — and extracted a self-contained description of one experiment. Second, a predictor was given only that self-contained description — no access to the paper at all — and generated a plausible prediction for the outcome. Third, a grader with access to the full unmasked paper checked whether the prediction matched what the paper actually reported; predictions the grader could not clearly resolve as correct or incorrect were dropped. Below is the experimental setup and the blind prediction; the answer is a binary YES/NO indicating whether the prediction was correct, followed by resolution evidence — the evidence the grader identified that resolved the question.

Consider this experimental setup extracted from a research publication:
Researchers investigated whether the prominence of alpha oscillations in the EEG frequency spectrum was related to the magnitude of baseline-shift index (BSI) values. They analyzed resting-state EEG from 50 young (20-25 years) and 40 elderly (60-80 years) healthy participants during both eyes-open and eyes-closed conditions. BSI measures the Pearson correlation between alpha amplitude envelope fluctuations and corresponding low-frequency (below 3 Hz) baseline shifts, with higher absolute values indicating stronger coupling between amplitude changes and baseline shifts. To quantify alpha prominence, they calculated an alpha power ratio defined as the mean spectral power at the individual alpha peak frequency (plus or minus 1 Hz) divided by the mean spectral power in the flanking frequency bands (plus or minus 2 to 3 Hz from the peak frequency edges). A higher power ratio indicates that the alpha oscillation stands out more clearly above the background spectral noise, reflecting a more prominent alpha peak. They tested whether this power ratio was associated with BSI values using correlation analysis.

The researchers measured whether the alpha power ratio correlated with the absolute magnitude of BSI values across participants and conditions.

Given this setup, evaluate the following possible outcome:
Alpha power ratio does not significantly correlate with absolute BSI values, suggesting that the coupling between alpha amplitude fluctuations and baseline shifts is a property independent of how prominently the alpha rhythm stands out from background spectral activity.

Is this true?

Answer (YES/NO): YES